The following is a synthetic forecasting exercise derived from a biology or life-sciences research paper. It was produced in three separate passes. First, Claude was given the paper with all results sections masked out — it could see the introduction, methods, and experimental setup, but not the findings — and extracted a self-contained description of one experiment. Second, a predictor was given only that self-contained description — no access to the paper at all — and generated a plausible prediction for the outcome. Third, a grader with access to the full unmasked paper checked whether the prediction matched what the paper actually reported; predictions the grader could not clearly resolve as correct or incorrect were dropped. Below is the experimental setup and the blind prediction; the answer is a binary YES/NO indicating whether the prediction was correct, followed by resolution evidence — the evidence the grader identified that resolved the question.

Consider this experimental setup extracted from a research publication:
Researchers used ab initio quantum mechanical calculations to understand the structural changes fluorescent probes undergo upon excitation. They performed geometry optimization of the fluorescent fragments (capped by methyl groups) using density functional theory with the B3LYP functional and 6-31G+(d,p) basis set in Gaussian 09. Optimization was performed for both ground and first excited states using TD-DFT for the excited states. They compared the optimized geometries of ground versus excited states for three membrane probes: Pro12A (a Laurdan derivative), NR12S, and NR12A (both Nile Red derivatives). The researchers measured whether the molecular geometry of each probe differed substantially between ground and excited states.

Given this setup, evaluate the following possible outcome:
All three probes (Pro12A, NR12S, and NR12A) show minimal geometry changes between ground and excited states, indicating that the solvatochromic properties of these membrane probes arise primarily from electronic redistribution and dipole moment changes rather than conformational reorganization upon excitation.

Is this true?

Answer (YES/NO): NO